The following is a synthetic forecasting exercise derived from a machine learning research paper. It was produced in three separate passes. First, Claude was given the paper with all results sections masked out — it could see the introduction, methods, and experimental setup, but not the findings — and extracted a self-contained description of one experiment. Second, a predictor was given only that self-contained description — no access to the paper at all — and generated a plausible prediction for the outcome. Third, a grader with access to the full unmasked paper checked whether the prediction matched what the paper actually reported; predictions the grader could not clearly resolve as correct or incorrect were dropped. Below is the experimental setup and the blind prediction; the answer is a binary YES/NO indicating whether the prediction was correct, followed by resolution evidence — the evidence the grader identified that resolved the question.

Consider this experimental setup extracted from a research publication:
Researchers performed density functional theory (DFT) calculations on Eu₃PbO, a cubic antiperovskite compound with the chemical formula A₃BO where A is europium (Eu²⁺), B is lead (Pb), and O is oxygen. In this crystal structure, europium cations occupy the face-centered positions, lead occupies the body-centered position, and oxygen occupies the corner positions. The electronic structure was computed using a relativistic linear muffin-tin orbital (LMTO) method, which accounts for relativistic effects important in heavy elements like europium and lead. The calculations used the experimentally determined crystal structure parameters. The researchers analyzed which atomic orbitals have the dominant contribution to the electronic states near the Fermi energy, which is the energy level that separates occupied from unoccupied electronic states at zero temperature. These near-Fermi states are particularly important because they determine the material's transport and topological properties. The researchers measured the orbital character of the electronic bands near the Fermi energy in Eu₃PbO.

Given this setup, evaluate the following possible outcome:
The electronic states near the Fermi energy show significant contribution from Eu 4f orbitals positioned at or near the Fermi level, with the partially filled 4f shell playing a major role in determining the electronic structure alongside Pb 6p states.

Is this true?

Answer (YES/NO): NO